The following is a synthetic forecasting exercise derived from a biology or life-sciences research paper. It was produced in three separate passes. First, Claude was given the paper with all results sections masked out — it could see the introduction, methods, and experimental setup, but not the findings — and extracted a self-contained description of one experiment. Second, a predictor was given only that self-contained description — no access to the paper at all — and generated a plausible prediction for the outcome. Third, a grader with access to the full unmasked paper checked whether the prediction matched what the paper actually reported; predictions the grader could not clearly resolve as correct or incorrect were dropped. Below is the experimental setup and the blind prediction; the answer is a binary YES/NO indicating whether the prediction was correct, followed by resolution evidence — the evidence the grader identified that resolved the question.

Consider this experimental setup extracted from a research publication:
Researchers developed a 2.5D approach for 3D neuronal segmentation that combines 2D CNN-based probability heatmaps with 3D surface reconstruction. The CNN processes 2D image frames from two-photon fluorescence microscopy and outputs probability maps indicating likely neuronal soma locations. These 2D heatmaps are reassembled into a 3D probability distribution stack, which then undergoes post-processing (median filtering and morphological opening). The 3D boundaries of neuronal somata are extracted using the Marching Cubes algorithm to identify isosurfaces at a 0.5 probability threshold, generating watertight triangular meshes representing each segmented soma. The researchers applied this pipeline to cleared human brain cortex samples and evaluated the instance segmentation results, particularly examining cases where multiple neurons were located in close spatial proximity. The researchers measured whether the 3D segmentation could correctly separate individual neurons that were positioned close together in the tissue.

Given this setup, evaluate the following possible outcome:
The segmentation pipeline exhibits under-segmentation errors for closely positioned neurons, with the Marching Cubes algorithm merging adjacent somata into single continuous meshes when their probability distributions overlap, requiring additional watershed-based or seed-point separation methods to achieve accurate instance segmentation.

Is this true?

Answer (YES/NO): YES